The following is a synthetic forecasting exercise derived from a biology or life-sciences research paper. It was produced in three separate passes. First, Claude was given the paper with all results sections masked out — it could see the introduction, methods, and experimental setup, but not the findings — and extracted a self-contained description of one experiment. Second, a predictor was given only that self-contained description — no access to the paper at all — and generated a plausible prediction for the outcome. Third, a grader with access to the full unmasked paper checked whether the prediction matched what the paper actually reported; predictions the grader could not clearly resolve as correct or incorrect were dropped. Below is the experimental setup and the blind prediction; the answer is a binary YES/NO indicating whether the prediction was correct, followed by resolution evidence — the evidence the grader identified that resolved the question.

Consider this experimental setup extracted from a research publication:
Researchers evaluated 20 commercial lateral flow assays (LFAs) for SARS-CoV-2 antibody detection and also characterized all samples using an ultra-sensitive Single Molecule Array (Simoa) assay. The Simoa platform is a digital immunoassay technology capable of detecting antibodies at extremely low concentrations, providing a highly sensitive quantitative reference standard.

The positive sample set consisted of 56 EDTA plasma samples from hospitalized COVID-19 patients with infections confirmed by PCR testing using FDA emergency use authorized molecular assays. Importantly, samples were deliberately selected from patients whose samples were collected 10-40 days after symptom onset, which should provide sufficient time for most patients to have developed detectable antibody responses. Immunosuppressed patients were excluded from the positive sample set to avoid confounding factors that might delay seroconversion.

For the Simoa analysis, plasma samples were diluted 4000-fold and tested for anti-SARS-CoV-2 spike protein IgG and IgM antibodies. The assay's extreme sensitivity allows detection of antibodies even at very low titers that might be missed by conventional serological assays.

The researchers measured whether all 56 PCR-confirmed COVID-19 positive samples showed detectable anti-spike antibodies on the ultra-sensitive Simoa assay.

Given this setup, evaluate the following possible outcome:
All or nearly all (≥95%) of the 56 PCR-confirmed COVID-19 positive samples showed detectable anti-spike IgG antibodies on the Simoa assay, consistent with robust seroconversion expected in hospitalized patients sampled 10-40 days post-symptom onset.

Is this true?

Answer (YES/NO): YES